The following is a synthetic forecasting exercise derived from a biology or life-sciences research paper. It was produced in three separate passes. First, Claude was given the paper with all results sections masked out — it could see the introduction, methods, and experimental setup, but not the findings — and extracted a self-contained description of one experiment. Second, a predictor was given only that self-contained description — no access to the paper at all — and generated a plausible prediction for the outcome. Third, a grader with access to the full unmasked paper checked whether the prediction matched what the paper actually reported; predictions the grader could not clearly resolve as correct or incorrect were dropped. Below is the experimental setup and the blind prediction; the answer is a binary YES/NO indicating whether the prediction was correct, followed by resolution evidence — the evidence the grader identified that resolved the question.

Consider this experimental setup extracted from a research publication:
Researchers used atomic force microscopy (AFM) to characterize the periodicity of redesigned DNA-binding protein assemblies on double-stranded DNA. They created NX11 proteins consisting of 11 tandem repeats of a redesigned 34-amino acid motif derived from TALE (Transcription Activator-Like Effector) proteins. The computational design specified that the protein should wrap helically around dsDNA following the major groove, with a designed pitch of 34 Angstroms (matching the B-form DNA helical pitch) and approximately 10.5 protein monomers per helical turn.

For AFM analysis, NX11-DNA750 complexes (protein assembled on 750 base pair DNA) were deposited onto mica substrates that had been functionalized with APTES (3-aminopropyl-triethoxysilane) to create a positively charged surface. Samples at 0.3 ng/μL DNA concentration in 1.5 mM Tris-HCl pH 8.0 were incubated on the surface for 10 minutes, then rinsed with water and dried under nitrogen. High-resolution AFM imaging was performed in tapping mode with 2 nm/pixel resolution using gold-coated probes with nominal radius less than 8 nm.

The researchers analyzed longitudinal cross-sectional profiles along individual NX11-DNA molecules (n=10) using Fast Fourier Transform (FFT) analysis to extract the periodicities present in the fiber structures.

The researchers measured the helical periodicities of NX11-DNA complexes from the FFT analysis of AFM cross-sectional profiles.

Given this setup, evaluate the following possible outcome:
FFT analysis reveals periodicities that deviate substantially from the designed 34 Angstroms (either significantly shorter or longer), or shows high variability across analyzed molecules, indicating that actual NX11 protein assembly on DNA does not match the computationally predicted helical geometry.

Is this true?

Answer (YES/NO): YES